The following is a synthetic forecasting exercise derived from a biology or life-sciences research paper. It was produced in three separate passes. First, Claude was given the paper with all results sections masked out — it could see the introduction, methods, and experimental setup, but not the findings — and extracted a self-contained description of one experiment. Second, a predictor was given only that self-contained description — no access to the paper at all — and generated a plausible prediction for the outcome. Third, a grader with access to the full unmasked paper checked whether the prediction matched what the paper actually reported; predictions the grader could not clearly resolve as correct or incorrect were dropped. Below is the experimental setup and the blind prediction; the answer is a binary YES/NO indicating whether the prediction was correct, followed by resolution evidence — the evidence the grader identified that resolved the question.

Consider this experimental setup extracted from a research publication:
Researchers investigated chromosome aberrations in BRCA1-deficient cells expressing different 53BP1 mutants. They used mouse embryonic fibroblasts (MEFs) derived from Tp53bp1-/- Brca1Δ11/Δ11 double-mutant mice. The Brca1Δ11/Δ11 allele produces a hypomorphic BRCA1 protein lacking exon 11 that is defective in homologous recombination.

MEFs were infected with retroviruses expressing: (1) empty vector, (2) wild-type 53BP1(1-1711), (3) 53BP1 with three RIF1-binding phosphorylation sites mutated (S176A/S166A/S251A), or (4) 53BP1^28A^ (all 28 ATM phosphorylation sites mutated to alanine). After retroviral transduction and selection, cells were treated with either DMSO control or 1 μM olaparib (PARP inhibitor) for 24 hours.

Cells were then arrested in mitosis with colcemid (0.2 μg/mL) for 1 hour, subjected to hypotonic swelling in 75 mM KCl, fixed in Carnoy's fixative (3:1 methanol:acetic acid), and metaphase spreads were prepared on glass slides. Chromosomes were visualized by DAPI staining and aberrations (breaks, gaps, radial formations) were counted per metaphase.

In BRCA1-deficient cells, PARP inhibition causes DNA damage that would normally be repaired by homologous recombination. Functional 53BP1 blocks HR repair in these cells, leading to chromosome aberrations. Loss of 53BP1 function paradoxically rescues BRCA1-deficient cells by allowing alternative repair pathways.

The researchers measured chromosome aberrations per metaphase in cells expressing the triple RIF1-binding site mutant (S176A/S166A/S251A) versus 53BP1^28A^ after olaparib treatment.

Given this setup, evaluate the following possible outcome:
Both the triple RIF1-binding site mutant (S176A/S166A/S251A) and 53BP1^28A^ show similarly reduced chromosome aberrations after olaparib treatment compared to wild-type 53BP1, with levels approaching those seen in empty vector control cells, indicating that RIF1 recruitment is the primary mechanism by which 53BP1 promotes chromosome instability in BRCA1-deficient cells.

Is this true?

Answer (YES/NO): NO